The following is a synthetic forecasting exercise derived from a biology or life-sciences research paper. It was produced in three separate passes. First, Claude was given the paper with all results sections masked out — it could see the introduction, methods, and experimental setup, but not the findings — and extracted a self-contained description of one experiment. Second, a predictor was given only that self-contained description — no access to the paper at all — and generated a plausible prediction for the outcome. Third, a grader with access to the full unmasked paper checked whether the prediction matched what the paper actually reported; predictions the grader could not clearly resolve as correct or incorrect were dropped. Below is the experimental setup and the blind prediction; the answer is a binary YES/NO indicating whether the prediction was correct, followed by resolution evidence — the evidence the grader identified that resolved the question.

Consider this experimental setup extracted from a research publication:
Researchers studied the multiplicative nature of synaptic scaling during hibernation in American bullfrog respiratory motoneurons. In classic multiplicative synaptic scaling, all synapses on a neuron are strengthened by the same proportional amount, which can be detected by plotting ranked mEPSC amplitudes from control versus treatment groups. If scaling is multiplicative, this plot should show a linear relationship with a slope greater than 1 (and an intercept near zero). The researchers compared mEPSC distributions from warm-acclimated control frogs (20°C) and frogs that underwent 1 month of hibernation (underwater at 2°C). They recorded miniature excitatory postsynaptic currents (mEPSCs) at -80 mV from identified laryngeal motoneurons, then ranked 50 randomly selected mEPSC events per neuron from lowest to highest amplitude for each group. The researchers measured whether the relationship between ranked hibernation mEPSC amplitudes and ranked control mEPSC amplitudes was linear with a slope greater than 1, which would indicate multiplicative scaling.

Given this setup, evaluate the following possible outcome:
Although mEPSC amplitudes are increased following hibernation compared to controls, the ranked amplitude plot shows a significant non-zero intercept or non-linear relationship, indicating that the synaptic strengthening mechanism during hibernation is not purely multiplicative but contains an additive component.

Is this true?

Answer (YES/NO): NO